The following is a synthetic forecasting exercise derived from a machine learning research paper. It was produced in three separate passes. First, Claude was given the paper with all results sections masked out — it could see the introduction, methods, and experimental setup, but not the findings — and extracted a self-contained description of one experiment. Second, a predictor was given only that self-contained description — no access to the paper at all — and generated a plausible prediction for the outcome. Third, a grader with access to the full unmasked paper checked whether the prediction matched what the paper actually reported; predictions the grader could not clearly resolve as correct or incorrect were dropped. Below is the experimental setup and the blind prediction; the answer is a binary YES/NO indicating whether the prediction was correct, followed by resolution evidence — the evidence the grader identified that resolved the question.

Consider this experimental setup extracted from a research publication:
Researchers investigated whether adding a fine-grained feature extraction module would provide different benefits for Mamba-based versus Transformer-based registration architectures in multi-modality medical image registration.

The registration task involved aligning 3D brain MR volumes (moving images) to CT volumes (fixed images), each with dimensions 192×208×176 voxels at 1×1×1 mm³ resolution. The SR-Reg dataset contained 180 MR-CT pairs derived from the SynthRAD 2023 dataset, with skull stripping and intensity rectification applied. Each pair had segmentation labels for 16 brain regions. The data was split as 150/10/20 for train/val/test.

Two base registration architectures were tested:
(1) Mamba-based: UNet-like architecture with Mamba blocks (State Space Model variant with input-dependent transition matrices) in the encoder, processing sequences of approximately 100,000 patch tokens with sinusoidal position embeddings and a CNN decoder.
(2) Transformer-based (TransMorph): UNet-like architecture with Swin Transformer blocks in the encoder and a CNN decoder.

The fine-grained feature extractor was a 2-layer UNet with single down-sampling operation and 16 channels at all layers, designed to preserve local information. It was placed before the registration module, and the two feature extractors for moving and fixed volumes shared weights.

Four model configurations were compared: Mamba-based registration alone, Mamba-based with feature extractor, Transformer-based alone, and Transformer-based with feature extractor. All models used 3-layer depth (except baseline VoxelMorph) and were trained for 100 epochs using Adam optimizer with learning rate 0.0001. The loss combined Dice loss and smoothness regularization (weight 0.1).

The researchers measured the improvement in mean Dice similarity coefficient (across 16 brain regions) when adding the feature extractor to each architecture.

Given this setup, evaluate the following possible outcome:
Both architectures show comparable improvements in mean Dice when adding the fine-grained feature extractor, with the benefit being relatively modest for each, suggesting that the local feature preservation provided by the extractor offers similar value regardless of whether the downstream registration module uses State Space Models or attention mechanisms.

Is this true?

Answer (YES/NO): NO